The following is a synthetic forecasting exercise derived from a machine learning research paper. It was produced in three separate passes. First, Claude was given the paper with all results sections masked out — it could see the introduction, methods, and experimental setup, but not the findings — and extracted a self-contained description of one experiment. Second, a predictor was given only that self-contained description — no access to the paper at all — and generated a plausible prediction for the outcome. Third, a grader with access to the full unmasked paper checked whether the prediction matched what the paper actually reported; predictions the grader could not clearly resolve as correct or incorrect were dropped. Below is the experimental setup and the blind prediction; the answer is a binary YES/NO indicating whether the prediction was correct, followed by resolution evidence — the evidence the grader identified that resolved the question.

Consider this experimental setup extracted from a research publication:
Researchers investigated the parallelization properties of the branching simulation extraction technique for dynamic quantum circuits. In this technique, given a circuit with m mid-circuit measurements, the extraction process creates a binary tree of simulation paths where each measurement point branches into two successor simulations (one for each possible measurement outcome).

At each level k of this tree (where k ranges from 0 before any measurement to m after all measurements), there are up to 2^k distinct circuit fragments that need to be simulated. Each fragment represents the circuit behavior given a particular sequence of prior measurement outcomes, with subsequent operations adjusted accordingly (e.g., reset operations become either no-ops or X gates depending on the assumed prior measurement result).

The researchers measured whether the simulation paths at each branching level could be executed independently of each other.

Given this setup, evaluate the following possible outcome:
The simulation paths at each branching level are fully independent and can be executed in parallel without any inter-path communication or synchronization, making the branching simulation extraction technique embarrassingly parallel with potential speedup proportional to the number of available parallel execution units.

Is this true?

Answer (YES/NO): YES